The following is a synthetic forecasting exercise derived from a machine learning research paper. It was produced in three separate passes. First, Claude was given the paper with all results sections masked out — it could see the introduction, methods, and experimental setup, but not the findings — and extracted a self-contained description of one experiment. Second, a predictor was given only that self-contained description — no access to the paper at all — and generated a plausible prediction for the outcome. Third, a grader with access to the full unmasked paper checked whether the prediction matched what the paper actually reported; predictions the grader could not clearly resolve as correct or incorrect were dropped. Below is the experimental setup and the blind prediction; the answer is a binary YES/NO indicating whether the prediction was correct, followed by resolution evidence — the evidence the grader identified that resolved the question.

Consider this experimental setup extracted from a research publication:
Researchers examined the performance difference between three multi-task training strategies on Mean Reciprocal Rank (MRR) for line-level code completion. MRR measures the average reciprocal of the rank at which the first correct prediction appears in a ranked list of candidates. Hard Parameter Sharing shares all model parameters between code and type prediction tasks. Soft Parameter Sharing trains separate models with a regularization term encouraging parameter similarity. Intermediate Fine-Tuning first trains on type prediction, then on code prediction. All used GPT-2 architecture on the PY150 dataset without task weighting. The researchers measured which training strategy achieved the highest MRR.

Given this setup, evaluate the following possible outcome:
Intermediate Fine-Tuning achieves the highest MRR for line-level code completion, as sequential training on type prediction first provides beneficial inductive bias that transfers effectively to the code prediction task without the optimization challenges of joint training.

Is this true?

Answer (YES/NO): YES